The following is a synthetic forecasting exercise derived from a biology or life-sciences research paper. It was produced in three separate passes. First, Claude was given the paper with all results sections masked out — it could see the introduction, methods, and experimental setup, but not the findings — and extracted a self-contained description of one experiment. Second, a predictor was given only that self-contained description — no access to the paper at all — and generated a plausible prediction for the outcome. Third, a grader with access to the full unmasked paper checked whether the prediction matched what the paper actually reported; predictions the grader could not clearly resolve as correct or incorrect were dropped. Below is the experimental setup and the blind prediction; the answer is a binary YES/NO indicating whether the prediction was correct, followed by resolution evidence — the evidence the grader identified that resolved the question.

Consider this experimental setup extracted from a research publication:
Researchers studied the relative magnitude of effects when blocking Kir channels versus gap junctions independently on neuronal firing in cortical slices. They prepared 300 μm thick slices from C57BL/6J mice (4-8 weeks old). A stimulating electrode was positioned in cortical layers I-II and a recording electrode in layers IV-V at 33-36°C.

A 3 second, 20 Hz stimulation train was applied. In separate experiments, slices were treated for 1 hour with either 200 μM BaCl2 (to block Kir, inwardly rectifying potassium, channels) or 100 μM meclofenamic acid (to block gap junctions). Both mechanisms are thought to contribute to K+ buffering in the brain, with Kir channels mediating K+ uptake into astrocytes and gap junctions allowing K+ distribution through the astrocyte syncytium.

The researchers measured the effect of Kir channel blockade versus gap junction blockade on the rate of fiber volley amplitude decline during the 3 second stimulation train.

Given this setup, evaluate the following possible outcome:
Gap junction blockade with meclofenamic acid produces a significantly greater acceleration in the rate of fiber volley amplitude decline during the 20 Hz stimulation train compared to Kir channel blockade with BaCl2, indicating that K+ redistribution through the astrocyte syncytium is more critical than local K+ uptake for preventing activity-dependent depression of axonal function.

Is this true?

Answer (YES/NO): NO